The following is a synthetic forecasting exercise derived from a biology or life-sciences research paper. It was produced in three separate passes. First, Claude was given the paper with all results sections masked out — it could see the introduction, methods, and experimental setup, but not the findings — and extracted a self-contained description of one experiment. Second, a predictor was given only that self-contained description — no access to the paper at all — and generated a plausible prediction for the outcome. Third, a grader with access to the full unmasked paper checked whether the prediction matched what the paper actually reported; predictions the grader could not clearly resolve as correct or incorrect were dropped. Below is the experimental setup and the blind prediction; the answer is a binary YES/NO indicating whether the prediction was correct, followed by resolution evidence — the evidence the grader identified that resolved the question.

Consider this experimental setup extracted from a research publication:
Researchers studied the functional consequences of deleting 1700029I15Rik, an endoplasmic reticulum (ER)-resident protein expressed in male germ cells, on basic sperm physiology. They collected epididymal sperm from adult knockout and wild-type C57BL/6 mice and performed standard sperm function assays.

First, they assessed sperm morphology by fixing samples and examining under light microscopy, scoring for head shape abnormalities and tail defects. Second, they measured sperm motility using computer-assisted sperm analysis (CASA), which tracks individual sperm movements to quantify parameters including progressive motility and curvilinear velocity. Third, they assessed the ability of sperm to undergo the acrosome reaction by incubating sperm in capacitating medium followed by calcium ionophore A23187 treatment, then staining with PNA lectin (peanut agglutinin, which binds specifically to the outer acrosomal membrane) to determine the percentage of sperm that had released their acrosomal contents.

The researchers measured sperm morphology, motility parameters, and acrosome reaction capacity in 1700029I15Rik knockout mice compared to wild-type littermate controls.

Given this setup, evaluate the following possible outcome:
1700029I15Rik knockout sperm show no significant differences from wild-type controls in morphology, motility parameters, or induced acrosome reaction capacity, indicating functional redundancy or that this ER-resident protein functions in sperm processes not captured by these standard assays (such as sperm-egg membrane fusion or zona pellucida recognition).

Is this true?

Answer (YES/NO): YES